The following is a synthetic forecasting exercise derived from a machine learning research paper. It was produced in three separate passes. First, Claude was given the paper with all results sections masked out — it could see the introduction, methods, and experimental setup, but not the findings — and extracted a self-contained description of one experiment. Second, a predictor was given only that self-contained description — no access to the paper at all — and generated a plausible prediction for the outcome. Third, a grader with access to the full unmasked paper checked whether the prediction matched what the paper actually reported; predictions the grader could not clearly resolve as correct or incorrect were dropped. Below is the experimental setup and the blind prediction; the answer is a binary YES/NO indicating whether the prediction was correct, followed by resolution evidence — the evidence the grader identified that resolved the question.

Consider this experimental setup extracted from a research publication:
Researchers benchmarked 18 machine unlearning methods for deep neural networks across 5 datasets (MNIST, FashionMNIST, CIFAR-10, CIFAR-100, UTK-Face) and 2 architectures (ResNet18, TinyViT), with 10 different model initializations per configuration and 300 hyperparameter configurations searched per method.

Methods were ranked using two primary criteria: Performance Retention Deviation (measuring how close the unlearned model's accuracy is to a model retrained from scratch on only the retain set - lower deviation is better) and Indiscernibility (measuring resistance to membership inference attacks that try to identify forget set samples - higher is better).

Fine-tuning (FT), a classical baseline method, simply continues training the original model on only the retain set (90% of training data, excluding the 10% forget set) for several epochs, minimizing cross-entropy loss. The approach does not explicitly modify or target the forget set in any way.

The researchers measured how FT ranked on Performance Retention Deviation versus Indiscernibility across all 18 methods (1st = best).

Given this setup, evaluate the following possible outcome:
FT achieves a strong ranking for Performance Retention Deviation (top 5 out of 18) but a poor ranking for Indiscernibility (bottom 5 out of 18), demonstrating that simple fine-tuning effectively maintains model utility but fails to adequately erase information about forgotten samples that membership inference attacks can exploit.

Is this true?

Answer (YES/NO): NO